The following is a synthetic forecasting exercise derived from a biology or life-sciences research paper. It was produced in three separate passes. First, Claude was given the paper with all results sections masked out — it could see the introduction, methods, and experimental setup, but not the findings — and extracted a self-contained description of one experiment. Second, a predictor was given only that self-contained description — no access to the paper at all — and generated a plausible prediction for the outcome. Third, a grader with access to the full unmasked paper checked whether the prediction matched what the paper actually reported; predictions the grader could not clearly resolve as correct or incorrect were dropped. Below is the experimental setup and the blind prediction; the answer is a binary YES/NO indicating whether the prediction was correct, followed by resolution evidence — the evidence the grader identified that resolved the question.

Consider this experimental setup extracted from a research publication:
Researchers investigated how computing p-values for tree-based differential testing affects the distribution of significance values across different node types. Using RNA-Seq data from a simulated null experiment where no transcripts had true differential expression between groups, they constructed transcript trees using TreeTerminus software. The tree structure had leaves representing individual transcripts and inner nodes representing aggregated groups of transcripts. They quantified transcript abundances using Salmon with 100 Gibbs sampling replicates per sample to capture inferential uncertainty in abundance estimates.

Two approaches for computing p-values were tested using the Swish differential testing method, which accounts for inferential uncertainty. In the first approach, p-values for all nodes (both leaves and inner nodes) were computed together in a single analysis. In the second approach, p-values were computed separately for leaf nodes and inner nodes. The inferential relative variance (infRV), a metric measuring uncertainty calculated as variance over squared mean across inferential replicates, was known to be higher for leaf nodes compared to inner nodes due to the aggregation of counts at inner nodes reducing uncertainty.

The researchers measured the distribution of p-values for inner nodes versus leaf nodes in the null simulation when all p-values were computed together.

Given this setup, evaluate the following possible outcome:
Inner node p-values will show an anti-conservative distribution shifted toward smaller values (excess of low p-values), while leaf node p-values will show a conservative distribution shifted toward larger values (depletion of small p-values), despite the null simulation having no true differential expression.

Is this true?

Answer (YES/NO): YES